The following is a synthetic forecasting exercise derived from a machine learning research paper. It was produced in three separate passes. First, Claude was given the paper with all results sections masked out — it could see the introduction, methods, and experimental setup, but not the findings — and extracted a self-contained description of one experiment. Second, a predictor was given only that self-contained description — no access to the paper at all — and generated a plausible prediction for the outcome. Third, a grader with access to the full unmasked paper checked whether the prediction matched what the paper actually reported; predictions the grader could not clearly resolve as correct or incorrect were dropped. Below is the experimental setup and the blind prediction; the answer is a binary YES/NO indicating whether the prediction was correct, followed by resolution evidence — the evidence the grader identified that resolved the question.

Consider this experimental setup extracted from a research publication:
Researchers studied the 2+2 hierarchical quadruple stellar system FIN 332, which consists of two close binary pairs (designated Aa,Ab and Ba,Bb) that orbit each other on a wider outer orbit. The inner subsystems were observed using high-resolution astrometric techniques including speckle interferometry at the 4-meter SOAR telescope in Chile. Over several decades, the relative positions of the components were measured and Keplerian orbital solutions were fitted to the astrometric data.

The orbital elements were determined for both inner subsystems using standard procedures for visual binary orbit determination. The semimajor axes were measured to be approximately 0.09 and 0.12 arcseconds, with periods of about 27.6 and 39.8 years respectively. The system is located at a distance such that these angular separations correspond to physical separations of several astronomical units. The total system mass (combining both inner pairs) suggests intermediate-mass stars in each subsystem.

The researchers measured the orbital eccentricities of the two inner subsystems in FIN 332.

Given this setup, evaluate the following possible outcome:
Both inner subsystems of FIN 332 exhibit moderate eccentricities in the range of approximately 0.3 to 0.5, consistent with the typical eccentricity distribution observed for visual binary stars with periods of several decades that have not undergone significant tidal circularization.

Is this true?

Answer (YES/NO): NO